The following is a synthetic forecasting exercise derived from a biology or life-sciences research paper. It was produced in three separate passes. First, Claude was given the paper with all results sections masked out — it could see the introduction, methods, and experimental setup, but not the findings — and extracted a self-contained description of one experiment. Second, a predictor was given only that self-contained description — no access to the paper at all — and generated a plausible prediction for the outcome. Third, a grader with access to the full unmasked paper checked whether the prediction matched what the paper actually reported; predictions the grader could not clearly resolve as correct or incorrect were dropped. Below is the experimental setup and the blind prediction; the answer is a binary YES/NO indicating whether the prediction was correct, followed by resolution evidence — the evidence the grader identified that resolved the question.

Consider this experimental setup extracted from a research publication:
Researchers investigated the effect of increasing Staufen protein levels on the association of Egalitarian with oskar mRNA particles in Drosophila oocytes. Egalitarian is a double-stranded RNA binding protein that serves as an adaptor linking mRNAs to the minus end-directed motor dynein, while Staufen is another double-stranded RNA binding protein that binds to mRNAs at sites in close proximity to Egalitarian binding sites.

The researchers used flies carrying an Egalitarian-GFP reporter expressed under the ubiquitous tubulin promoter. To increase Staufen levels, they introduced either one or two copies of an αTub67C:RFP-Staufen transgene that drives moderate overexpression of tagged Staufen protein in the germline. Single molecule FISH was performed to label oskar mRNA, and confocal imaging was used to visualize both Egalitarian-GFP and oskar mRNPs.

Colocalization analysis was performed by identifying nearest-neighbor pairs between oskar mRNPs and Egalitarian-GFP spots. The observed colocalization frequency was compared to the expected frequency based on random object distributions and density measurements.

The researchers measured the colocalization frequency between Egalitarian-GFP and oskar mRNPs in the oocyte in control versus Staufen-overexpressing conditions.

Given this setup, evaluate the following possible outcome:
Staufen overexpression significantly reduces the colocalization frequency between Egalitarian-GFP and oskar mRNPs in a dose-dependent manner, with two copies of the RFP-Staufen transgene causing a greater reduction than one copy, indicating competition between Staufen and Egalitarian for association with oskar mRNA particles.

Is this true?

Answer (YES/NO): NO